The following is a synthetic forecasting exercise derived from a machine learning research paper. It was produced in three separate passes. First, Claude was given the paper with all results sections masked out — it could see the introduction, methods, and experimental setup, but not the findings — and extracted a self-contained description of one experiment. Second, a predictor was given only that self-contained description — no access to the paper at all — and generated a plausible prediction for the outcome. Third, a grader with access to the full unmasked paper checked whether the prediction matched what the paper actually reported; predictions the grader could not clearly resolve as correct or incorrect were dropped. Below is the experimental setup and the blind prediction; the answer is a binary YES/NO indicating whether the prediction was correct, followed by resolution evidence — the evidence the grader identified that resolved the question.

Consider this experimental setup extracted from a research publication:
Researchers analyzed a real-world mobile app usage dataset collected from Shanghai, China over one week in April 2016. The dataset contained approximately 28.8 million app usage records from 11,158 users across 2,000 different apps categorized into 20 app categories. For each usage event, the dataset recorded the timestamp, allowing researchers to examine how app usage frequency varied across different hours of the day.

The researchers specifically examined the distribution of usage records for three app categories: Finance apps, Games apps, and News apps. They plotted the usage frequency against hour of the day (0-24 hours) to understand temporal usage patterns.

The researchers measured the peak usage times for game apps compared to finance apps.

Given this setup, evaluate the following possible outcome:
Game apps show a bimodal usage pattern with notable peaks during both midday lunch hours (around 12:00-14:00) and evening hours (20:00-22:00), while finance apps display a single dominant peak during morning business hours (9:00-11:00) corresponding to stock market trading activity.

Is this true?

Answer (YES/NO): NO